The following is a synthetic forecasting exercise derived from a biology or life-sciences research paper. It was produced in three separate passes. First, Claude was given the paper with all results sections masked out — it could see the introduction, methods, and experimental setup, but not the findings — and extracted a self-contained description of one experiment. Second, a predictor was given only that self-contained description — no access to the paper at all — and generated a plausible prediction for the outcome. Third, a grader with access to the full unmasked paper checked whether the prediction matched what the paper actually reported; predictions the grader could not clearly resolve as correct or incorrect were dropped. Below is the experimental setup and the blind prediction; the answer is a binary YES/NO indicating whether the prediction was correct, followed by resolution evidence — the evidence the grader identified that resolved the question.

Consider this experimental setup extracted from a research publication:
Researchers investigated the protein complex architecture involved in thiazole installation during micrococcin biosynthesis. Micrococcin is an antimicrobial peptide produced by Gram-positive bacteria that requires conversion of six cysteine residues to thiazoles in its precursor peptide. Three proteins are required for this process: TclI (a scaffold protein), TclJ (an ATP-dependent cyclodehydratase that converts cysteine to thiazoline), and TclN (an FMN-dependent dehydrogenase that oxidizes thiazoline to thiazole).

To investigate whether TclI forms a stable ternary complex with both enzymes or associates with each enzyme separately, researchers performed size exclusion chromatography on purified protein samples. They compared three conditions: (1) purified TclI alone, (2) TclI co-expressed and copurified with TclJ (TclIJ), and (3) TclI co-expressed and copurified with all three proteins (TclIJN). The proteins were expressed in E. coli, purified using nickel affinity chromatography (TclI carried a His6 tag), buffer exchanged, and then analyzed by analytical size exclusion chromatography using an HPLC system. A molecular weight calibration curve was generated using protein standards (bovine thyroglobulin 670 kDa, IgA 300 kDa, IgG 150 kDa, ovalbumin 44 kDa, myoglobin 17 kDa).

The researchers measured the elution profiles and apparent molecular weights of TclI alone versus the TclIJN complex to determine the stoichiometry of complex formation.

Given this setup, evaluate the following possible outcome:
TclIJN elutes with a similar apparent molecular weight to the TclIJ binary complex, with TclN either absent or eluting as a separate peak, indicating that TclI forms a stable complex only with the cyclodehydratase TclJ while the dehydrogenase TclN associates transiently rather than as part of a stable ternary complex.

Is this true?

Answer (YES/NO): NO